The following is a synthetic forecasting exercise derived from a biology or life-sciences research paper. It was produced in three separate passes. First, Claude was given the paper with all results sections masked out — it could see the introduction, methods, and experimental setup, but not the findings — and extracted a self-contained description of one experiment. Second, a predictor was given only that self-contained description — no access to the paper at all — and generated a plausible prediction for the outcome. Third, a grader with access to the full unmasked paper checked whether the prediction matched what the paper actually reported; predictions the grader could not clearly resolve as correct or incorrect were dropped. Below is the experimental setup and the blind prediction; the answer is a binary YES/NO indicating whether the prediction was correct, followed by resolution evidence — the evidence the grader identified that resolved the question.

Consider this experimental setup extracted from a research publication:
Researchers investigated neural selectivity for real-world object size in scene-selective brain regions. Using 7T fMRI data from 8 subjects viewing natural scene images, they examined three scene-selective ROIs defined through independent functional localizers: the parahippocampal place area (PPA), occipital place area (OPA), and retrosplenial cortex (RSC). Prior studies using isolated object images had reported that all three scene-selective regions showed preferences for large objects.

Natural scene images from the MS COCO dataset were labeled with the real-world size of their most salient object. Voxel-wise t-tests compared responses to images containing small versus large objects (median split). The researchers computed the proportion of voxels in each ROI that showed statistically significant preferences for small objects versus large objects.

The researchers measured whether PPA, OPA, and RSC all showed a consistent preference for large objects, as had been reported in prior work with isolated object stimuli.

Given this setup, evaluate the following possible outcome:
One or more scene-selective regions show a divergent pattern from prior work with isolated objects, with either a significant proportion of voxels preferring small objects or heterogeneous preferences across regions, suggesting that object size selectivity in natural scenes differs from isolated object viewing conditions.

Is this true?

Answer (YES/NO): YES